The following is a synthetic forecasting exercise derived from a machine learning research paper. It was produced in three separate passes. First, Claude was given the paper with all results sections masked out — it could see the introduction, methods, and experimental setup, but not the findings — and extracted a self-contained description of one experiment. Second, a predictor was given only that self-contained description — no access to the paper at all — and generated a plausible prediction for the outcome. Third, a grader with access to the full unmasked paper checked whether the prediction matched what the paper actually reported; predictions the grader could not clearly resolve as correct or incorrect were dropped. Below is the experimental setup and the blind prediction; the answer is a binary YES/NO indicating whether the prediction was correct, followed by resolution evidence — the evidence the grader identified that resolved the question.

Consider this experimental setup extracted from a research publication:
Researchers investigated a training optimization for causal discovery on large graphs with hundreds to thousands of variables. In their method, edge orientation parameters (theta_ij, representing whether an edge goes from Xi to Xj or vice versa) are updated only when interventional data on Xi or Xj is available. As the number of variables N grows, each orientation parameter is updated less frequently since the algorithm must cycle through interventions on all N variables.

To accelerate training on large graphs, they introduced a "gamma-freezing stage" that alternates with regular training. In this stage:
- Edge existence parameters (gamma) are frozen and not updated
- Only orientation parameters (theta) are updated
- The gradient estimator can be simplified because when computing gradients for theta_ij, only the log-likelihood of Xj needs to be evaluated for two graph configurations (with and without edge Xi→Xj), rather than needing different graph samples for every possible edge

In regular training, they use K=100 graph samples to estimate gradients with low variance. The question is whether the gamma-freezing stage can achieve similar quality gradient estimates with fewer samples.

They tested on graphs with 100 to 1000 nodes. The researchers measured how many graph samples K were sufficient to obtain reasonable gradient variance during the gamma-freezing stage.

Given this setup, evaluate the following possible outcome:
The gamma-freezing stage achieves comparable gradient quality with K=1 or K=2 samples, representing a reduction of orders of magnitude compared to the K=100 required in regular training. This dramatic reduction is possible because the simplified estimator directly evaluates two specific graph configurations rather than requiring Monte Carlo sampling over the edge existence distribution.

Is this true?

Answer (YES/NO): NO